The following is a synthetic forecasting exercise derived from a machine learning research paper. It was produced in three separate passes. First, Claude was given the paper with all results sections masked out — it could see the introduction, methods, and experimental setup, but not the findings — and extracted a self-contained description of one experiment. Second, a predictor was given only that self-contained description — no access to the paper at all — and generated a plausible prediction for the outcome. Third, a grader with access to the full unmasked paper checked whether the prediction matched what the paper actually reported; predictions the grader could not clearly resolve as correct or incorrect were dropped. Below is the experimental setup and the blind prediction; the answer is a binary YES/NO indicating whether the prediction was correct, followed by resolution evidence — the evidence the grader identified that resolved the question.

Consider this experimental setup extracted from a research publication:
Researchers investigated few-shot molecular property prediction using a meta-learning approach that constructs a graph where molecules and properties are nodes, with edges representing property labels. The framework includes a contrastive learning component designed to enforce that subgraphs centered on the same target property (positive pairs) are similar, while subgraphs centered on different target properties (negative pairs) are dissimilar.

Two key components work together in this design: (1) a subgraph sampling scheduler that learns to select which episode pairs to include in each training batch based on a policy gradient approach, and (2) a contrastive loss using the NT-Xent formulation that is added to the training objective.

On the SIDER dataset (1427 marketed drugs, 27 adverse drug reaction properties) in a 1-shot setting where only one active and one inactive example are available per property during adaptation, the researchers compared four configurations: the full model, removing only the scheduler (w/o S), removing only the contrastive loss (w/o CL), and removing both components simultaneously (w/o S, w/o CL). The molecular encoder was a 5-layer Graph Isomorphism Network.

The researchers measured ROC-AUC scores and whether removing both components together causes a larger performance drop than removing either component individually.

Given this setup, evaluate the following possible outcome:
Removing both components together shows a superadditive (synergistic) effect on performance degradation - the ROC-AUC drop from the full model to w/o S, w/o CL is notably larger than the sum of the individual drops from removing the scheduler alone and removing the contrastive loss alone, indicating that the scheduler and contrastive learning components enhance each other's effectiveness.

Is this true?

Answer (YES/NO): NO